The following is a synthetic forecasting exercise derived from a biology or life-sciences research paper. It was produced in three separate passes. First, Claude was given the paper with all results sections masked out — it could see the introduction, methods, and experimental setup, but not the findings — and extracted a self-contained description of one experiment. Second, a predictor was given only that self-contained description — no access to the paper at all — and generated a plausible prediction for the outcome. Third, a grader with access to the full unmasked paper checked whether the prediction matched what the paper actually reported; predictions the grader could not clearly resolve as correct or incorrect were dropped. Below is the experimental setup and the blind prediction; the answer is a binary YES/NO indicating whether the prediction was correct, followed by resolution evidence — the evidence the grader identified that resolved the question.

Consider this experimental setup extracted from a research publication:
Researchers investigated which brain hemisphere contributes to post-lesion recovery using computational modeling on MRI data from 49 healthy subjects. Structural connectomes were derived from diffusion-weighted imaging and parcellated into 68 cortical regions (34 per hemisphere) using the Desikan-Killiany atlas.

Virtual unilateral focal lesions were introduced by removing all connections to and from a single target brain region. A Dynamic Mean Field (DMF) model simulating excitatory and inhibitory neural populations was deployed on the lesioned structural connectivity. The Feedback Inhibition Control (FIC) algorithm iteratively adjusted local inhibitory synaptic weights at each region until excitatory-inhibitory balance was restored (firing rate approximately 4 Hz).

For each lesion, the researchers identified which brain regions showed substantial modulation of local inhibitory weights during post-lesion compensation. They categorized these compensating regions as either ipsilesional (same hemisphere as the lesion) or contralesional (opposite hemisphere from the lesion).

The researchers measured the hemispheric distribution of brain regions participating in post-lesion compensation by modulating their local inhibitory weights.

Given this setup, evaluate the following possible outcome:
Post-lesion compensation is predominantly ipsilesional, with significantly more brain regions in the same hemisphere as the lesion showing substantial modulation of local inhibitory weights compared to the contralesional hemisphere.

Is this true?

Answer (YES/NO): YES